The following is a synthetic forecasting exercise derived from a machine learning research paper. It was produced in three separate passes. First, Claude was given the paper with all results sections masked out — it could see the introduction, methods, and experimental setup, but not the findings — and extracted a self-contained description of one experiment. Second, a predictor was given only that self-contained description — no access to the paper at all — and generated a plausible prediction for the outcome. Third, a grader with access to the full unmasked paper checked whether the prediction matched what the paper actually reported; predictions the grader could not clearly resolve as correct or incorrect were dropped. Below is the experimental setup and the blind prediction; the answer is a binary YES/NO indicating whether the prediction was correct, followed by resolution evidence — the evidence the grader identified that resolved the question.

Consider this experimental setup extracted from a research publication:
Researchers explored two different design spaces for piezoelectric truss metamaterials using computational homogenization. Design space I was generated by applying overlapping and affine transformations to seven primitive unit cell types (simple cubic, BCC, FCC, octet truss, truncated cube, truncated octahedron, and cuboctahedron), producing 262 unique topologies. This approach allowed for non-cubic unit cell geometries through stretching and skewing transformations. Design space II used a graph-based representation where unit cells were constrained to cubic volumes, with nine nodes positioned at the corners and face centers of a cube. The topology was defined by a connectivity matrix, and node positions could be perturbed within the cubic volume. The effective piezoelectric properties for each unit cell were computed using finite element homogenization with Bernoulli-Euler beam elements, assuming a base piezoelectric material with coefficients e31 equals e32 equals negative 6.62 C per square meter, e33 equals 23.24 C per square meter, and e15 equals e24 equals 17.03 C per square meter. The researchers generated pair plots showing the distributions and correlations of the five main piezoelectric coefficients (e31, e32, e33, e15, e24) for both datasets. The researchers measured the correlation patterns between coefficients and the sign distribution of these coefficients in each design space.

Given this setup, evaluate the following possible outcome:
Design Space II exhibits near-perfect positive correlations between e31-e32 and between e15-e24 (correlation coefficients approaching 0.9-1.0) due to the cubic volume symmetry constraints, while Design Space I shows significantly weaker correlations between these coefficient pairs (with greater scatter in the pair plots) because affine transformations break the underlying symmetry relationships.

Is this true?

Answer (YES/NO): NO